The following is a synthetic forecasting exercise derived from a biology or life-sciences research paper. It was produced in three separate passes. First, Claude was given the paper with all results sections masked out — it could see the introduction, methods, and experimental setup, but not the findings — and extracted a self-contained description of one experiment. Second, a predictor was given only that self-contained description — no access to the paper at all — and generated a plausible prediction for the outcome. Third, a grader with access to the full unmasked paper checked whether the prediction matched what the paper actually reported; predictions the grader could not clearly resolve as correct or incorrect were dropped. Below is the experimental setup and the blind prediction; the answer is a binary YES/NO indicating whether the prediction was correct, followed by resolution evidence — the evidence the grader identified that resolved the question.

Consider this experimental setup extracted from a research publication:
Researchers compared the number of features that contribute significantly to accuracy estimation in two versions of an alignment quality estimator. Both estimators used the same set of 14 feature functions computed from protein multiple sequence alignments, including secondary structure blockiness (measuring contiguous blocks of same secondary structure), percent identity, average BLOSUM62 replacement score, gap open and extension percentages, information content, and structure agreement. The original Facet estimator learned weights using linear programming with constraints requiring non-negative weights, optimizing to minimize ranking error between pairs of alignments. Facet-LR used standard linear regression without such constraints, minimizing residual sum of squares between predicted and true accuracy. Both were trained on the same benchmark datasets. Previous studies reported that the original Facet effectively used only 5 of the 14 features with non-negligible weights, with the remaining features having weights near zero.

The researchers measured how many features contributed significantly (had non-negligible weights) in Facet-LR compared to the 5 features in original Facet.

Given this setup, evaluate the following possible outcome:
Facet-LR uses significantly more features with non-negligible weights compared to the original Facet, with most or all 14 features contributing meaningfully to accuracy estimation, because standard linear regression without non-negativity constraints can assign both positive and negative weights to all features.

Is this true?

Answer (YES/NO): YES